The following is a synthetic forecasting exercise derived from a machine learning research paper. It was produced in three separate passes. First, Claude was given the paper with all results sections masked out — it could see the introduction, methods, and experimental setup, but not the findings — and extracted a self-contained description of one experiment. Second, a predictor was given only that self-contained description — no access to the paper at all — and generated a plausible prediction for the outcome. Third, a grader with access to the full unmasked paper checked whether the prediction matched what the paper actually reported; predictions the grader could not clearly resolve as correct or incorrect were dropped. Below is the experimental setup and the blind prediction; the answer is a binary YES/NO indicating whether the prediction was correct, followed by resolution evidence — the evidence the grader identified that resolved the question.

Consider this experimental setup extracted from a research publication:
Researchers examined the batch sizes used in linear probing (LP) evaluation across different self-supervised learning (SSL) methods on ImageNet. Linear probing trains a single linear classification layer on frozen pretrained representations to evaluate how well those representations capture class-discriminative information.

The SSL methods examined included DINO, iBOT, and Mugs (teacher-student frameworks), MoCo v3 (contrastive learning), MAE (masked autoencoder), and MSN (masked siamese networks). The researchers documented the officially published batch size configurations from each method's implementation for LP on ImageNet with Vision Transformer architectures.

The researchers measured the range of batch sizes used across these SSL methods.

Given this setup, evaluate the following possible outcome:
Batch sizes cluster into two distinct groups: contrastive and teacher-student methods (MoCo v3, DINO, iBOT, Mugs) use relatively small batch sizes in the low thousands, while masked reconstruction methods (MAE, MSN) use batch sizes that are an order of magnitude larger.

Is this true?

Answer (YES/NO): NO